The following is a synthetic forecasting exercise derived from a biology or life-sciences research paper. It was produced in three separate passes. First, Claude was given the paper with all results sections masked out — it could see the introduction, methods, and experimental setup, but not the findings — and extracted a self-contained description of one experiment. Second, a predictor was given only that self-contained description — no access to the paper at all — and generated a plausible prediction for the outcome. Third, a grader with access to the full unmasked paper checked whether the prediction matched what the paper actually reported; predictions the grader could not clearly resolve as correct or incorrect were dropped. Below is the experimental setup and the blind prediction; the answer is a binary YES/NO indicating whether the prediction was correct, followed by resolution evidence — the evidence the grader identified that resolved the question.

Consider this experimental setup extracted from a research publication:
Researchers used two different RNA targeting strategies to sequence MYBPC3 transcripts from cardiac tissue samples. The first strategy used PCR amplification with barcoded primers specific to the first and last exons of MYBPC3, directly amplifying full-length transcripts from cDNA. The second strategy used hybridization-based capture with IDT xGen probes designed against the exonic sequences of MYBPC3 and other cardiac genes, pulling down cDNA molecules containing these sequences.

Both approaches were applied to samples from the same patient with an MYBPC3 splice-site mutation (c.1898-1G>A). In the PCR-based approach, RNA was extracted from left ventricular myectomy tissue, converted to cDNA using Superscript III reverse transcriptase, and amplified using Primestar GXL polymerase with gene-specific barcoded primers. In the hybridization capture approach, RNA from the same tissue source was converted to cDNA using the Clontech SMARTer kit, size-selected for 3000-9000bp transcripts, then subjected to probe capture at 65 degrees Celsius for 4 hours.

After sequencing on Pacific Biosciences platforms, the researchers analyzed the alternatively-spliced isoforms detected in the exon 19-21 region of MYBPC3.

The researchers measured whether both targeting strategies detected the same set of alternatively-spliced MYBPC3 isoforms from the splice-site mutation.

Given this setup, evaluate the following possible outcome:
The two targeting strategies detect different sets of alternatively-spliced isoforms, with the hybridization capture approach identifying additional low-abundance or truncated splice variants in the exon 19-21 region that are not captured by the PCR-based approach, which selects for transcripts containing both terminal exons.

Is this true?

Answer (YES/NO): NO